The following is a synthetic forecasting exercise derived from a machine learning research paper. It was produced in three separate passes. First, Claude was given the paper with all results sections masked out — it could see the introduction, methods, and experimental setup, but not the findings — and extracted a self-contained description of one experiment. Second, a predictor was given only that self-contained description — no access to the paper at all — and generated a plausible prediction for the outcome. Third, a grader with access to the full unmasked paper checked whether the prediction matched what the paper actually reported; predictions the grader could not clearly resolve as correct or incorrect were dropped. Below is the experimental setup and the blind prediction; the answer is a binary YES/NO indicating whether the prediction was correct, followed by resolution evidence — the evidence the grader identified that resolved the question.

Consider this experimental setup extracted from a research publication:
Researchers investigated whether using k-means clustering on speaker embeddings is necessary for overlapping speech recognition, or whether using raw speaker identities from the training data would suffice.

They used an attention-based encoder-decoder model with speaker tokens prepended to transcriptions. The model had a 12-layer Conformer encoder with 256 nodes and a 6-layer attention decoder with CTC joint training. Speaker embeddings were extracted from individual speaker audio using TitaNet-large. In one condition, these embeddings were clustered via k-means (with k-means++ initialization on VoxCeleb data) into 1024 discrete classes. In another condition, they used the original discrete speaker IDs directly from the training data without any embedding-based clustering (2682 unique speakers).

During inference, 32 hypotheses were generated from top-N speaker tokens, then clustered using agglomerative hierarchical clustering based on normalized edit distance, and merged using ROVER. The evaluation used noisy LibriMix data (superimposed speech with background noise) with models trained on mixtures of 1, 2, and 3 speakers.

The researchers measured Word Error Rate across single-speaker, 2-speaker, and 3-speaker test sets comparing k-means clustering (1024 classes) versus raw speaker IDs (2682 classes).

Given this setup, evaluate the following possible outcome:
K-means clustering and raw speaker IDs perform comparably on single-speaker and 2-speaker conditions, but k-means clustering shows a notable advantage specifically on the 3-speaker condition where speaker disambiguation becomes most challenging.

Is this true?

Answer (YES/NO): NO